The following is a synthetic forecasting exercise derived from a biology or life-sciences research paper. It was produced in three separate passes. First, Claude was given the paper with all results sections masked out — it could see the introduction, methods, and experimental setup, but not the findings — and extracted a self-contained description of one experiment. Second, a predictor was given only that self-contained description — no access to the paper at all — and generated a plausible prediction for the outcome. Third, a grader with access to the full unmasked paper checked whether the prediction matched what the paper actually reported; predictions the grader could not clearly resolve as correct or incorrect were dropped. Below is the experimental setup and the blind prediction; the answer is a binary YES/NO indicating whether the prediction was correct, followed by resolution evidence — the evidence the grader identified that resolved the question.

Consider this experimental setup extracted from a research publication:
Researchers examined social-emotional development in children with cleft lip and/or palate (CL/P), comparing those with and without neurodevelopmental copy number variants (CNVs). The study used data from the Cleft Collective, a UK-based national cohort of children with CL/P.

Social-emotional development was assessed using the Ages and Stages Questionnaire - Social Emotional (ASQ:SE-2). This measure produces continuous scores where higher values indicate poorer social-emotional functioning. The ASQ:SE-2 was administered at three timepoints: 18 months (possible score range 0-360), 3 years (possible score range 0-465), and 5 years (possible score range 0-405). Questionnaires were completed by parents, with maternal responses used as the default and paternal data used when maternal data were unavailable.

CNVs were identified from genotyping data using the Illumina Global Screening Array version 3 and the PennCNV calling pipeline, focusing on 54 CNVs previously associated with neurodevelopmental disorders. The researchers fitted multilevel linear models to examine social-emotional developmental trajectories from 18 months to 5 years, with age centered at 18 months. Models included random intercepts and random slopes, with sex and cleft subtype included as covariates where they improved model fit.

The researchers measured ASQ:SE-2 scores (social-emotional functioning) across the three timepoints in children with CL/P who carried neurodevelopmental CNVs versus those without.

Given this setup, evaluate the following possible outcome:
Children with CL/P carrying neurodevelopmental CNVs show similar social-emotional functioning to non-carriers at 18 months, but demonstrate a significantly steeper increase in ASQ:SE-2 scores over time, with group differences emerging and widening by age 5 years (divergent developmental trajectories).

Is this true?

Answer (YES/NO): NO